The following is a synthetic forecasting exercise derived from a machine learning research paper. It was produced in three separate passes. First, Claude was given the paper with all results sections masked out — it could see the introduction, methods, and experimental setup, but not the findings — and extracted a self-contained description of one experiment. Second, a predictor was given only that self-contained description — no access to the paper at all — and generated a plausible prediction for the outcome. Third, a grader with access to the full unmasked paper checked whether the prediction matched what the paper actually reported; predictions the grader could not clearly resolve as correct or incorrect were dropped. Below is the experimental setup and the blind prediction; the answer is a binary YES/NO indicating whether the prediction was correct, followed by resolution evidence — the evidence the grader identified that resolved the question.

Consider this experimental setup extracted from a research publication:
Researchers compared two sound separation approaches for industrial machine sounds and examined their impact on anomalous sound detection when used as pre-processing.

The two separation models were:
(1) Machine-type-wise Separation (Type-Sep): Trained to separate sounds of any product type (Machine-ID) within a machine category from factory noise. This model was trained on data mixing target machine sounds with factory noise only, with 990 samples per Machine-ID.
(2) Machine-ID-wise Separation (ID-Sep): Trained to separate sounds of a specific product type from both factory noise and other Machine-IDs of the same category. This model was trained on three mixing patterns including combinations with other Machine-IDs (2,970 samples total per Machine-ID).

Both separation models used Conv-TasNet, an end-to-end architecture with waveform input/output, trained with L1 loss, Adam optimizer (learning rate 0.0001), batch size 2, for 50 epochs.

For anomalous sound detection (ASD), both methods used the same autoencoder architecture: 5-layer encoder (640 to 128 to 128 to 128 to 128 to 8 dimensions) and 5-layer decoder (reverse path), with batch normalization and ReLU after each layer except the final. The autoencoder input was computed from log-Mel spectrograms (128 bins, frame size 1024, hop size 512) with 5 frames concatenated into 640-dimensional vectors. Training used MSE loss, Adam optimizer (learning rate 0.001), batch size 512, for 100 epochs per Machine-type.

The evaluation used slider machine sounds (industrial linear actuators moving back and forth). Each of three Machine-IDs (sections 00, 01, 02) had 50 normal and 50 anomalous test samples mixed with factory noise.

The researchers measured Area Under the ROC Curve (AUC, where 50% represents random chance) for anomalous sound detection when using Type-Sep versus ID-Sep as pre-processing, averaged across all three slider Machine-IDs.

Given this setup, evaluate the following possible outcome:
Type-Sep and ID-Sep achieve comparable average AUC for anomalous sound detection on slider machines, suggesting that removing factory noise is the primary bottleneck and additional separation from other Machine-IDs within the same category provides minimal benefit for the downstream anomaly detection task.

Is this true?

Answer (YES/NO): NO